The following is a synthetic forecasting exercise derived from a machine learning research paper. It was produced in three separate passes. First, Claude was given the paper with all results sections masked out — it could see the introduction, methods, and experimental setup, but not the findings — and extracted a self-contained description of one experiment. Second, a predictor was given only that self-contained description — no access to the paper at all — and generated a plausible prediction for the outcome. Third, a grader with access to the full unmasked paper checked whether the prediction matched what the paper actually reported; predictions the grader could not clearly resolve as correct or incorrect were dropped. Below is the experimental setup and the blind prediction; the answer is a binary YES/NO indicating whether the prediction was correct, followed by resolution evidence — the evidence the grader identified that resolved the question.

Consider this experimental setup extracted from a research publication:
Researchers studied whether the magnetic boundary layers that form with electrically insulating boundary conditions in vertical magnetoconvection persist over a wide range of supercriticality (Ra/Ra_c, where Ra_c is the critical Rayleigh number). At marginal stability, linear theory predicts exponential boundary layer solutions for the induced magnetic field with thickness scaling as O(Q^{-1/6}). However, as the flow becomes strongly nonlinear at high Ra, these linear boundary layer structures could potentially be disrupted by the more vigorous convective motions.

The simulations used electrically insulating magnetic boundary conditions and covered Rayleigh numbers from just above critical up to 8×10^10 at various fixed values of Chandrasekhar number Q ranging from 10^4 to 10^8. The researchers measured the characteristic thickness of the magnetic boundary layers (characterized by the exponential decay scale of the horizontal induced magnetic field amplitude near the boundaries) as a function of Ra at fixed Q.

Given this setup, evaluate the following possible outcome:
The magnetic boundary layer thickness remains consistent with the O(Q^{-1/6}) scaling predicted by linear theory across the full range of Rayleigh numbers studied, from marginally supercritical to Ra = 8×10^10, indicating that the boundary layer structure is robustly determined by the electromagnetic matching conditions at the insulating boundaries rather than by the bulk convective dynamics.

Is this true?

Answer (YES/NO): YES